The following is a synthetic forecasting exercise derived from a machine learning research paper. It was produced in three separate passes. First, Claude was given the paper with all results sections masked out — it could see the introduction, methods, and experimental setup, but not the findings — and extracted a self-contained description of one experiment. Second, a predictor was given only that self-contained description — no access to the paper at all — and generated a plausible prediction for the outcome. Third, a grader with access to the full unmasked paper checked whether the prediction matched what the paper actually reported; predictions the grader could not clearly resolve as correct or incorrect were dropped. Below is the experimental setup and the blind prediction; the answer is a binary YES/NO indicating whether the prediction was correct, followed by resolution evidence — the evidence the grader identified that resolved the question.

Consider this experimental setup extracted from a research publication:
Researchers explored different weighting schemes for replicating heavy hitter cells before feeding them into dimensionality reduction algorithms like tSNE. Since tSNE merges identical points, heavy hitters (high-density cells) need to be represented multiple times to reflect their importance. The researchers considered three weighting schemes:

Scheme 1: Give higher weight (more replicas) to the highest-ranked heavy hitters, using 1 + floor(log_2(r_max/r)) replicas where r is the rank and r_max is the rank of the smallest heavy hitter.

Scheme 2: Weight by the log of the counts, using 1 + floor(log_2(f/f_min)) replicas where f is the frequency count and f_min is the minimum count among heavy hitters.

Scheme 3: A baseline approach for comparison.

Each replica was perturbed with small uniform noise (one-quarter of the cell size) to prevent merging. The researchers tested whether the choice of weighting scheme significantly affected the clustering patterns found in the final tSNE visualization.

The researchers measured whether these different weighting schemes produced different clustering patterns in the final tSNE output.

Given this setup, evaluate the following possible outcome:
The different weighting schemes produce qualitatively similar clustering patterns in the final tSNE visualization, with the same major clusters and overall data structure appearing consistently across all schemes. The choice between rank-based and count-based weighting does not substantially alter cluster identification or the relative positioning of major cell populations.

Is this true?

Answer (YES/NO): YES